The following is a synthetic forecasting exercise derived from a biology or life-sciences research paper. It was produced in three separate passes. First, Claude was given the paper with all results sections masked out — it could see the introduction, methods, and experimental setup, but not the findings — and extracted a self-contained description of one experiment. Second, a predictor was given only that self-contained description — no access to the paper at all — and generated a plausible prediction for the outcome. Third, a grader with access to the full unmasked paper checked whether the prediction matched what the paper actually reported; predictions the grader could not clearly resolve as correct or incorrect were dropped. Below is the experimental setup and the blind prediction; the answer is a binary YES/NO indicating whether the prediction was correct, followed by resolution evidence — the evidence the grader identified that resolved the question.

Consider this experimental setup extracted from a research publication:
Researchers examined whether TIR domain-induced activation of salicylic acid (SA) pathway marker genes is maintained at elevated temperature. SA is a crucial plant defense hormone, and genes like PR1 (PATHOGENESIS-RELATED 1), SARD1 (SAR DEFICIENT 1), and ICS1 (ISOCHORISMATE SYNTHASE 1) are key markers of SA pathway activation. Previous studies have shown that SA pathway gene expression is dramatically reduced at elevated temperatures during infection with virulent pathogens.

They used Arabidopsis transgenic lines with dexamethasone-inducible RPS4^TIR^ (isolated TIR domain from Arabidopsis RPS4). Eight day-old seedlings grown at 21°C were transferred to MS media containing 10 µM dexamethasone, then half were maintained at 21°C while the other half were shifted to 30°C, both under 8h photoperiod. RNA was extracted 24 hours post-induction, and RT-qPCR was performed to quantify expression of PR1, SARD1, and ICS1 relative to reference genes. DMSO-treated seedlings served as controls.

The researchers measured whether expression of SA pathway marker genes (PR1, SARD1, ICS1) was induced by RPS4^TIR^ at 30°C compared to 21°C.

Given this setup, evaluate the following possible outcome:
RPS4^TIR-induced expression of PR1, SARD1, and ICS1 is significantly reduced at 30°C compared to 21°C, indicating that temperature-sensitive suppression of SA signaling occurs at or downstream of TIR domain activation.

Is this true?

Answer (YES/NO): NO